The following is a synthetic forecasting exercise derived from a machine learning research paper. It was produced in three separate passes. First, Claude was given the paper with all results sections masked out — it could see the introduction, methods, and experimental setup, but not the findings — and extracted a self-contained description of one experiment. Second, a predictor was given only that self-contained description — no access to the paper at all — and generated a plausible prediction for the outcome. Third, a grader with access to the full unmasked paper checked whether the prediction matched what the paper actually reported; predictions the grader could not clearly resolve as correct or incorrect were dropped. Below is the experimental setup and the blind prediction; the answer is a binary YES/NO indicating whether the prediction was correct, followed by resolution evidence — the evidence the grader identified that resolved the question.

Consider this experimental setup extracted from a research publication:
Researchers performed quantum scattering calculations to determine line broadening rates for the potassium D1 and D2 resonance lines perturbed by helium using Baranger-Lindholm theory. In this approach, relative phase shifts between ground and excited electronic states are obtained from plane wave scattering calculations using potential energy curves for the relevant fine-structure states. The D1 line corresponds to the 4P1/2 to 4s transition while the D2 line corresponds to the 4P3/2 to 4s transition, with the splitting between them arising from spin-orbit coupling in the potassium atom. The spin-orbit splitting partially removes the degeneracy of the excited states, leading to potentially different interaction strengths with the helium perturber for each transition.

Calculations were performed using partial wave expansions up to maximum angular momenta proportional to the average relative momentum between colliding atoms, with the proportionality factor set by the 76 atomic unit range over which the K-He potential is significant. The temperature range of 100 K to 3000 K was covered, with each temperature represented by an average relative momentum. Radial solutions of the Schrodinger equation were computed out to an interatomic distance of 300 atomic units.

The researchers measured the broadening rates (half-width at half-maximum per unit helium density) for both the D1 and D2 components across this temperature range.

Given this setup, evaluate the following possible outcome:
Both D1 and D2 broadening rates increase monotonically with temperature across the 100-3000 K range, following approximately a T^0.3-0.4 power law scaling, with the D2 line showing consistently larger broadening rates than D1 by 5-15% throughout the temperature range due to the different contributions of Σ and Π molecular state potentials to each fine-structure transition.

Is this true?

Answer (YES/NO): NO